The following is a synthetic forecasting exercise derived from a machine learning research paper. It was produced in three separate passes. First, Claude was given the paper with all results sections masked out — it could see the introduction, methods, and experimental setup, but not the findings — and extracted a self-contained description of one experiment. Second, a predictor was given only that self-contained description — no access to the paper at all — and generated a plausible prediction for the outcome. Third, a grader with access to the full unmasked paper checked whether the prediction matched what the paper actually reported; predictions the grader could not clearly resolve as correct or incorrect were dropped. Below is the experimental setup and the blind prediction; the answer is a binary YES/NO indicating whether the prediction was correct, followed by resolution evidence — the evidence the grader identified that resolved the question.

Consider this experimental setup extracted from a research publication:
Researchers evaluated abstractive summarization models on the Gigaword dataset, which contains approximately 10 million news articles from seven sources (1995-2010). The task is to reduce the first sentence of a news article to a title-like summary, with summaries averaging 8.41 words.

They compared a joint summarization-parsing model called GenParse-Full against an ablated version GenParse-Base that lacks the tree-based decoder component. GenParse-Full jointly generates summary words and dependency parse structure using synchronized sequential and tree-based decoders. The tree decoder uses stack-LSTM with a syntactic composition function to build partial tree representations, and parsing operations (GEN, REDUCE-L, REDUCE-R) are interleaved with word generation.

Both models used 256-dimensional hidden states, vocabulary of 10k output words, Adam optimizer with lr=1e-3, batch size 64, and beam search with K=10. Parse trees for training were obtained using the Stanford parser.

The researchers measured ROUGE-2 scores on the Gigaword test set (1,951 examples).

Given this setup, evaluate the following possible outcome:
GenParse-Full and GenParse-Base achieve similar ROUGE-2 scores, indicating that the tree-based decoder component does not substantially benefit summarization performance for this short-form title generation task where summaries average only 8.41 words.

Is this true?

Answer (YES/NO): NO